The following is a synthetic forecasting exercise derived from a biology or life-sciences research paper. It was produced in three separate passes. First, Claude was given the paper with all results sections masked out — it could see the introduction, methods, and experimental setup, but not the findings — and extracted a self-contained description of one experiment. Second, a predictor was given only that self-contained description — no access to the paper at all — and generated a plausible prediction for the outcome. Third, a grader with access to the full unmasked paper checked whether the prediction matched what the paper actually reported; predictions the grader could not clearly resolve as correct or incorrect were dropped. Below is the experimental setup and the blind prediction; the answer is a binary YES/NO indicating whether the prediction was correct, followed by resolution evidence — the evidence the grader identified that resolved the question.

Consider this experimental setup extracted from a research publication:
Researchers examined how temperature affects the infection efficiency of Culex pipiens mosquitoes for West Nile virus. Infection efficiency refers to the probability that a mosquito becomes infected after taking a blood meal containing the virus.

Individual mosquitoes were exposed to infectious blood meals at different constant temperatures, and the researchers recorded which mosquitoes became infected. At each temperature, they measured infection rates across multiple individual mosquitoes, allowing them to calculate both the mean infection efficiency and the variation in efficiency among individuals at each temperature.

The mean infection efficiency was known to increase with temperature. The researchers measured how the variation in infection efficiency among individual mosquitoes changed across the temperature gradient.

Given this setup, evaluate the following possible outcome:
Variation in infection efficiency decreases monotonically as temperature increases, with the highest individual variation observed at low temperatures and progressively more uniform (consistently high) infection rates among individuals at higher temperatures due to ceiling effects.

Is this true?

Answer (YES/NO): NO